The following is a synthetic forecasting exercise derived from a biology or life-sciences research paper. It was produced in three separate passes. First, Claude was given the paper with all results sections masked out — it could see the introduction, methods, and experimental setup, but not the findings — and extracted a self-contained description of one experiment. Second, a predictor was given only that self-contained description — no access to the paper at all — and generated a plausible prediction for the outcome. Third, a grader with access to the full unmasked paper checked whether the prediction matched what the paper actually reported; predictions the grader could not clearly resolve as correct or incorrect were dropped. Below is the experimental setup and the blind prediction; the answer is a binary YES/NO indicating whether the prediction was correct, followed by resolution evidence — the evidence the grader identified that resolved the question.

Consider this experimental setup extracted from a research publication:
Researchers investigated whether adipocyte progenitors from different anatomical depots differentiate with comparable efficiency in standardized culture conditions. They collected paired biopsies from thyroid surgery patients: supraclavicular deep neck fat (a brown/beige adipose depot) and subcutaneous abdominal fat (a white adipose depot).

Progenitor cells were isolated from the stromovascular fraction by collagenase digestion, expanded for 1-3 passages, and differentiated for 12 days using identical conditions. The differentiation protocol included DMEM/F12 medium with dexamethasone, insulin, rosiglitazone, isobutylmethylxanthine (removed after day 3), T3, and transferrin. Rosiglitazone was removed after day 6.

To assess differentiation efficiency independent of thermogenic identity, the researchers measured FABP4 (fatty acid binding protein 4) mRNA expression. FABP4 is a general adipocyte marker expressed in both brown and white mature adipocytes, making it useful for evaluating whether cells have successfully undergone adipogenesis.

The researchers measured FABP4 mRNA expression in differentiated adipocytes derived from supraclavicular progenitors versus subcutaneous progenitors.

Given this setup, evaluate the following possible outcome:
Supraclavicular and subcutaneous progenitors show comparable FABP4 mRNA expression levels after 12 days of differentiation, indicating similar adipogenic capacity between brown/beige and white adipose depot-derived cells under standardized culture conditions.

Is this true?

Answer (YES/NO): YES